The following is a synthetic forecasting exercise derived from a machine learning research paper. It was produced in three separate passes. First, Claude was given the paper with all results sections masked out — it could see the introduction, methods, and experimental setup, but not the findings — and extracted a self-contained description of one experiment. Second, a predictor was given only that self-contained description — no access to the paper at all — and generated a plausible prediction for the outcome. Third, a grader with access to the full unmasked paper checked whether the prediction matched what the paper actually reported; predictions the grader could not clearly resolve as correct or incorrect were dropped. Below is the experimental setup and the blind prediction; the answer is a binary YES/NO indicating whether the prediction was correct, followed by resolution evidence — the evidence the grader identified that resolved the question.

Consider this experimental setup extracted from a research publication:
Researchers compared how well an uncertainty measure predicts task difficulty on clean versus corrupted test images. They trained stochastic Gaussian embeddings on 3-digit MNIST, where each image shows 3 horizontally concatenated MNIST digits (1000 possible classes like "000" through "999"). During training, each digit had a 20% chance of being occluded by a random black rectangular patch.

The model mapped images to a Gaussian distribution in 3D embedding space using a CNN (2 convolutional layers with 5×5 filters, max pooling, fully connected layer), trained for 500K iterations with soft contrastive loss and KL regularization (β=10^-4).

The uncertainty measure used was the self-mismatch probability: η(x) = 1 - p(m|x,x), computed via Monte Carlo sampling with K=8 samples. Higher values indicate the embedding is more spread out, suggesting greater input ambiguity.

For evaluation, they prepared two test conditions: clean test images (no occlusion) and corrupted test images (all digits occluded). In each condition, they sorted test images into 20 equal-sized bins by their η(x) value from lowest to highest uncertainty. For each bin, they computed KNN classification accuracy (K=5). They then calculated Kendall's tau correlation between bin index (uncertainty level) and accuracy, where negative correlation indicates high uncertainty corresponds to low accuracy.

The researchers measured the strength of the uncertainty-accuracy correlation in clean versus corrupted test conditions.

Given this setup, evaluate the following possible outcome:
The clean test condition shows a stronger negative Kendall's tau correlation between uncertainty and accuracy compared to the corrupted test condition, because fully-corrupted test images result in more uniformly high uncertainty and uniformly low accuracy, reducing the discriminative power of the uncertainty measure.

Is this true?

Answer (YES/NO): YES